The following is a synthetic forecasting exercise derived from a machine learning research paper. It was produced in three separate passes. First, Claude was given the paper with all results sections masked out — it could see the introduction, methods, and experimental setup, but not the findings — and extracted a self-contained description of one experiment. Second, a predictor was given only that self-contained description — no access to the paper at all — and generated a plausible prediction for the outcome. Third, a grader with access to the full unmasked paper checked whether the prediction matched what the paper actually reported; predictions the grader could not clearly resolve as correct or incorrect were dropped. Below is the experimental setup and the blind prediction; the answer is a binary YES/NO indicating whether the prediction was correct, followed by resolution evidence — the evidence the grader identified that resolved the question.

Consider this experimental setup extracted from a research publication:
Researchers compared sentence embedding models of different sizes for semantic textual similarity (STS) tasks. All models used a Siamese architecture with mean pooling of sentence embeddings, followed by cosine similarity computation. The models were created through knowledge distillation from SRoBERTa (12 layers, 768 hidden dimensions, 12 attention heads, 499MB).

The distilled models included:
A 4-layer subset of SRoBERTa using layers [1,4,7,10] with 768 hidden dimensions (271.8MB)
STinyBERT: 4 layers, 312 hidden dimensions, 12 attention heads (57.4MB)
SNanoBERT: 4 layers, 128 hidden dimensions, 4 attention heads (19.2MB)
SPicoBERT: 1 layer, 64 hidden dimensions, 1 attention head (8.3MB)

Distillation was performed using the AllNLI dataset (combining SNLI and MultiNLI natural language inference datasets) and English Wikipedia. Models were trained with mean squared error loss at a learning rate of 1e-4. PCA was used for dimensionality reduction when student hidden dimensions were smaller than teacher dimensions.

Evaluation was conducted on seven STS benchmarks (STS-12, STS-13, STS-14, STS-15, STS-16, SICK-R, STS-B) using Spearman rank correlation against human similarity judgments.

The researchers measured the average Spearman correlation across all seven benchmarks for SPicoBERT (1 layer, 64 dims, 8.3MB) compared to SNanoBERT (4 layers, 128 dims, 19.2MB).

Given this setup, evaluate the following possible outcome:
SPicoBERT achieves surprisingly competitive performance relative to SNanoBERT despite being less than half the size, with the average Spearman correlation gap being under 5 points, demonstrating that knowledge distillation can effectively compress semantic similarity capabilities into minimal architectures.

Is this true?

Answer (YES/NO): YES